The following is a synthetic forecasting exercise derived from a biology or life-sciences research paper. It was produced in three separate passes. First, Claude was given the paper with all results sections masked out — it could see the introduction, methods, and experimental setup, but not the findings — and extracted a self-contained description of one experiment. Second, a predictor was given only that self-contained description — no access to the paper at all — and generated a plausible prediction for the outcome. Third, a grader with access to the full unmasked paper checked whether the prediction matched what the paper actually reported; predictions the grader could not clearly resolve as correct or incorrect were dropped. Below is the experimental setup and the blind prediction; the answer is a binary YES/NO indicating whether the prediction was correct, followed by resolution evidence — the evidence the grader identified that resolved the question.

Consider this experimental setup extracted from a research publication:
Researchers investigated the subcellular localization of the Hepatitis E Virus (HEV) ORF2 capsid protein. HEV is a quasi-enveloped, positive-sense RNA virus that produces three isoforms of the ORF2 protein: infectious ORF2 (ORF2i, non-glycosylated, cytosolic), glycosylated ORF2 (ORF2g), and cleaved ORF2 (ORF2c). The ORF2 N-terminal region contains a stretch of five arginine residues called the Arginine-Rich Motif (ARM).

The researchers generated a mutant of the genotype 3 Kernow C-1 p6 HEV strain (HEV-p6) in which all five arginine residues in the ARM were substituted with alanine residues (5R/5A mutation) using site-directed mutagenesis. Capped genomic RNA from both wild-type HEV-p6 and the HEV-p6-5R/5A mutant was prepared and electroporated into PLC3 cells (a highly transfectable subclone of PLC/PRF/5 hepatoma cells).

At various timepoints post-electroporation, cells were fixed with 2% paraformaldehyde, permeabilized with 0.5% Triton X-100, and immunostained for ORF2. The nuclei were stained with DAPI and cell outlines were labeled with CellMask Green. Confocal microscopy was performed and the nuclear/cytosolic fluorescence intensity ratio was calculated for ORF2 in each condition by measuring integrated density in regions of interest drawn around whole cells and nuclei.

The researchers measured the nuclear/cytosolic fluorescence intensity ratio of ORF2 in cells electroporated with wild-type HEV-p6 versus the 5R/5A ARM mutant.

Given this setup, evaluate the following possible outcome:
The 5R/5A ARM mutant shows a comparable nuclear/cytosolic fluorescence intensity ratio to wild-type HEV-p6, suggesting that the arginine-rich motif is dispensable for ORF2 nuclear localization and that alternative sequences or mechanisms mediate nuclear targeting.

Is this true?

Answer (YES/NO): NO